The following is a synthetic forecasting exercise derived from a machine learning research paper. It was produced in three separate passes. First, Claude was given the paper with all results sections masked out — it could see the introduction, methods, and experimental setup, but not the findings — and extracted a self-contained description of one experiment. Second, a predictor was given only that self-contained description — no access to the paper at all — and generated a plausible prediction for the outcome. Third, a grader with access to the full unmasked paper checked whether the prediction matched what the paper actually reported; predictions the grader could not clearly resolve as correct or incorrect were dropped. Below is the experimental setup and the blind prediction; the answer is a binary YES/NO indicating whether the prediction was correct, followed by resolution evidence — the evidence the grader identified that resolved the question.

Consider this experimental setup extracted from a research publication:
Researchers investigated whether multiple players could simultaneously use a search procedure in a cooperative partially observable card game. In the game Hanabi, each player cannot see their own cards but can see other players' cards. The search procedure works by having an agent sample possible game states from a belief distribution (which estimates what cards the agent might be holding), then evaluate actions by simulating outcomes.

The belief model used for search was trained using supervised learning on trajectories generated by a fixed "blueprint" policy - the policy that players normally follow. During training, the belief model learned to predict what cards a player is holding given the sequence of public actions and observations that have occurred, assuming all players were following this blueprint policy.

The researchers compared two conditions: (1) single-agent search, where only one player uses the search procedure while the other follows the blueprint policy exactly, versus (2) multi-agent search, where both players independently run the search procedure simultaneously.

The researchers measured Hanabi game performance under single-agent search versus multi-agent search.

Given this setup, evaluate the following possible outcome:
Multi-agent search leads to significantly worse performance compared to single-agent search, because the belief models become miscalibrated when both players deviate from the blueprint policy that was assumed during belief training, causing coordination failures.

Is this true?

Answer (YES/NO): YES